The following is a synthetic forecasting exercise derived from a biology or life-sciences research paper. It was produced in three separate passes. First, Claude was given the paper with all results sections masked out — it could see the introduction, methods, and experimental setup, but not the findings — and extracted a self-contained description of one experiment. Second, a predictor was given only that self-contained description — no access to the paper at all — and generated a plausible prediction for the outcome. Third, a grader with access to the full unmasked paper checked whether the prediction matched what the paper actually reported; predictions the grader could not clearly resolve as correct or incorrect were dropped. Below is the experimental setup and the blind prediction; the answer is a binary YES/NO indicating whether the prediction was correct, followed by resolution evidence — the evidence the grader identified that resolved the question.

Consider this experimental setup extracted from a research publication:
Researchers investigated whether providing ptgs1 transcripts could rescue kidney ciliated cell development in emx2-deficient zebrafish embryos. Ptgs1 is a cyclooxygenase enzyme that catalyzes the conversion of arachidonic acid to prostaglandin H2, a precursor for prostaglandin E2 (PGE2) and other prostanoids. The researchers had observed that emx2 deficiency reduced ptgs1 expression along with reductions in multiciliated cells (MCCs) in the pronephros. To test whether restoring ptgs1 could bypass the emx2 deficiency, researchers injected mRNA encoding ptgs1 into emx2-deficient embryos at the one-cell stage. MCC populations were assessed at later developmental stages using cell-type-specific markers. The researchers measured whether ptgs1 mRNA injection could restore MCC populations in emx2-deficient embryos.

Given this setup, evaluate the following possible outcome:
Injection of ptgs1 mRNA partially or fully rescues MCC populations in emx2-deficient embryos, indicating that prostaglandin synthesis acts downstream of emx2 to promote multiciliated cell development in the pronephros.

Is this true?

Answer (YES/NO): YES